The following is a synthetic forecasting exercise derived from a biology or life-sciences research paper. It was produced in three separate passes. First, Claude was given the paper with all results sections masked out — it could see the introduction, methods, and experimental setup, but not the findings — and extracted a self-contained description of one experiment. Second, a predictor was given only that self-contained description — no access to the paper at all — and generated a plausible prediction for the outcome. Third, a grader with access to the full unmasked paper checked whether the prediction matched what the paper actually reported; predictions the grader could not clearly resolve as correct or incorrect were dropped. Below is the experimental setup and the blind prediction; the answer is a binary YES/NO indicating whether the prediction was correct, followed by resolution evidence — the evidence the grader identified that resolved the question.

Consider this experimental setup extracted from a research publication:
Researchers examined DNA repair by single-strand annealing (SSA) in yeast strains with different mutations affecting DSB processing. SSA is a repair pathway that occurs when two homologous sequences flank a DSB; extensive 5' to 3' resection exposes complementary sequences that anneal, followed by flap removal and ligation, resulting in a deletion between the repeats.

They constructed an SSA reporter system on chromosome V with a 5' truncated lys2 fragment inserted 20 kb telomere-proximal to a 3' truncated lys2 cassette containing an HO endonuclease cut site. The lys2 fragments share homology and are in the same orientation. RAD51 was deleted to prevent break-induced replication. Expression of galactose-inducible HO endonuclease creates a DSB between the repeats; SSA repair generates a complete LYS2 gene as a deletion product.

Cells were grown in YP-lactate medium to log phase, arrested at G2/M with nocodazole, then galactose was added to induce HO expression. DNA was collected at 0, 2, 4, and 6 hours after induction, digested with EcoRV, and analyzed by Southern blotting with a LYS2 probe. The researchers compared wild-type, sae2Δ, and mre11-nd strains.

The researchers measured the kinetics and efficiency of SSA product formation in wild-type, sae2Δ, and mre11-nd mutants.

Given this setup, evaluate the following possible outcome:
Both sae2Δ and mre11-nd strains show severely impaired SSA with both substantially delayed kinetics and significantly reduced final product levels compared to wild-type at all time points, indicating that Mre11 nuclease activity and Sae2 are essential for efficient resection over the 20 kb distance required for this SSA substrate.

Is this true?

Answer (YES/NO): NO